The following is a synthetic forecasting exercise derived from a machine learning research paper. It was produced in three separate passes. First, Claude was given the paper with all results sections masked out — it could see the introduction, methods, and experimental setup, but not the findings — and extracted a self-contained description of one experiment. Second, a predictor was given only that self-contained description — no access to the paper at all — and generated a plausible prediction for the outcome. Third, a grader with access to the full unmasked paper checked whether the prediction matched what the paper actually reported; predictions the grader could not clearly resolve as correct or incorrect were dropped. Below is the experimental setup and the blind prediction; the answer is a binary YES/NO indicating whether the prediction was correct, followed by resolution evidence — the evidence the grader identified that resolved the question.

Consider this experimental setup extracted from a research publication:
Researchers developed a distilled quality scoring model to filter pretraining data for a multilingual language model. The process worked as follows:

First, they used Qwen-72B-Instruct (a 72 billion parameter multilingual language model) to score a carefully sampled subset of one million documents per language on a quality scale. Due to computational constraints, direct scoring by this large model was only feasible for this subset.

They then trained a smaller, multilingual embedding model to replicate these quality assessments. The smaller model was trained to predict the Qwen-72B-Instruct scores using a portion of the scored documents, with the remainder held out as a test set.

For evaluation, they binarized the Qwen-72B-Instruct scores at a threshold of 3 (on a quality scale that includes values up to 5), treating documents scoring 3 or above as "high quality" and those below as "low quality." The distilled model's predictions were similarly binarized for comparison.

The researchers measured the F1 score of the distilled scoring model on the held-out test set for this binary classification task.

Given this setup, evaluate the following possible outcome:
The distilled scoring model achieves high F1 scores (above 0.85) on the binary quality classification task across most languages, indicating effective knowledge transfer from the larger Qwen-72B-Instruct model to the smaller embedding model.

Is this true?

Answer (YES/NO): NO